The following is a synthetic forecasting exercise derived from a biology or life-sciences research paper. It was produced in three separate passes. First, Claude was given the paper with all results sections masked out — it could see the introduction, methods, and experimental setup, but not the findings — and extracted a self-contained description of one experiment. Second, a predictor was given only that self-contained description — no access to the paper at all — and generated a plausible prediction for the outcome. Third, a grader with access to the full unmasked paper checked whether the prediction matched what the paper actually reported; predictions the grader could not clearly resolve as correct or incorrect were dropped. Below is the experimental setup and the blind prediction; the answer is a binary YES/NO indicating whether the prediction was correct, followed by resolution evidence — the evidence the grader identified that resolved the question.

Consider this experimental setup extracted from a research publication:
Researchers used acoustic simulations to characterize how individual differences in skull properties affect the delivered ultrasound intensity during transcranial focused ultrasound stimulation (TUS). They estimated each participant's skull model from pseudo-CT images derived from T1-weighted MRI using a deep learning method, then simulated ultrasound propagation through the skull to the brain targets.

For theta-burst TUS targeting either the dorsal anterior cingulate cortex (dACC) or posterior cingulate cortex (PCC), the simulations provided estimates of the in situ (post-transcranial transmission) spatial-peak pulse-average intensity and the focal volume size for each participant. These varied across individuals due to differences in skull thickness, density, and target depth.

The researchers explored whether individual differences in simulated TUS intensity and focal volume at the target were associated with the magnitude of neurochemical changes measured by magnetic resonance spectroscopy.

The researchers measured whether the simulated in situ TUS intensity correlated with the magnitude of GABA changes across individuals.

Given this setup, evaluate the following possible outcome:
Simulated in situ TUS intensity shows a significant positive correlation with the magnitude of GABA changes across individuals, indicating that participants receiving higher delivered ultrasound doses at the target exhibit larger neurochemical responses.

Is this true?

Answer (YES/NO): NO